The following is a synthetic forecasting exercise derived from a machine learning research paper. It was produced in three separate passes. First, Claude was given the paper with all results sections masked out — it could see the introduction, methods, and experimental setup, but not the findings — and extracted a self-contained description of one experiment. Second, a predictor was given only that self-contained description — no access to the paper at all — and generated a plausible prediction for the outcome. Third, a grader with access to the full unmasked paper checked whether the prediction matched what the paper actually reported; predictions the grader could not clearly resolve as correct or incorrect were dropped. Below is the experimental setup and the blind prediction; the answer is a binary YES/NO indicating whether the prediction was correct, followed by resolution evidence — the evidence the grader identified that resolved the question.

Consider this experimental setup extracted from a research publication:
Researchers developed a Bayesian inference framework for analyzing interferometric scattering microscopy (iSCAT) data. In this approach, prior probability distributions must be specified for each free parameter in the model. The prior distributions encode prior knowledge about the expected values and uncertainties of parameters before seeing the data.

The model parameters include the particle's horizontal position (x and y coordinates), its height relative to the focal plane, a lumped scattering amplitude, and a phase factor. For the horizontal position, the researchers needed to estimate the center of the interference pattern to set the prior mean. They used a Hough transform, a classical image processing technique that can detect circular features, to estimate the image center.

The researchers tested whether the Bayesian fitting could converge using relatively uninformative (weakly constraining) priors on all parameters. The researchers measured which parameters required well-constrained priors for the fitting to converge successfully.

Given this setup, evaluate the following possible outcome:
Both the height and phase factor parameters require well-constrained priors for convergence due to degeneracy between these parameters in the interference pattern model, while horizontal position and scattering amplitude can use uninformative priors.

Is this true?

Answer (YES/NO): NO